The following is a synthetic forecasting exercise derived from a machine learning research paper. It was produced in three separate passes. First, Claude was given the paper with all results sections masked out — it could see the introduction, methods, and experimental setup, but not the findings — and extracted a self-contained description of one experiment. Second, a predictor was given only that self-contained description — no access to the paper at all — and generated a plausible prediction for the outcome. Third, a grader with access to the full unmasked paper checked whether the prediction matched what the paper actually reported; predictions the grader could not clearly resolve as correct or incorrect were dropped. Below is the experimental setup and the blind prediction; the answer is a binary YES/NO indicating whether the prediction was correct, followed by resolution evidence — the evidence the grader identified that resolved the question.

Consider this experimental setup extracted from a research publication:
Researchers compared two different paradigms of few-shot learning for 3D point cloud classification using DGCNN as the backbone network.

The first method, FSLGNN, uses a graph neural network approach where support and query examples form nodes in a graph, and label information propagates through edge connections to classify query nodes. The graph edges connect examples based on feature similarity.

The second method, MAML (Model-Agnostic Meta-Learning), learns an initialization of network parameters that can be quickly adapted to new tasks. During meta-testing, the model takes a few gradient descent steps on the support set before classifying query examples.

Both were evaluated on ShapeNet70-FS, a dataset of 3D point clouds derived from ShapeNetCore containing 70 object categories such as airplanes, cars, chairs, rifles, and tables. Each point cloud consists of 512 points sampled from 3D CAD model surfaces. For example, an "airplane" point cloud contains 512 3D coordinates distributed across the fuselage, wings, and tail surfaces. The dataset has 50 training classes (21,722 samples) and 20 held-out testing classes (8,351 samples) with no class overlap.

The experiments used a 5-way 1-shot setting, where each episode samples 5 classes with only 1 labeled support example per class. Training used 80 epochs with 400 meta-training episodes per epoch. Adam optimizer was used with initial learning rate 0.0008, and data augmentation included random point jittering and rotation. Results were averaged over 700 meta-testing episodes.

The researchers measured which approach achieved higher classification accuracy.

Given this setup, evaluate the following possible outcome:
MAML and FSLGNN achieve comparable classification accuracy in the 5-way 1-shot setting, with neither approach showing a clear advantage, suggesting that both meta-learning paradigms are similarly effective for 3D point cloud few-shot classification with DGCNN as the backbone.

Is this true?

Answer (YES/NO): NO